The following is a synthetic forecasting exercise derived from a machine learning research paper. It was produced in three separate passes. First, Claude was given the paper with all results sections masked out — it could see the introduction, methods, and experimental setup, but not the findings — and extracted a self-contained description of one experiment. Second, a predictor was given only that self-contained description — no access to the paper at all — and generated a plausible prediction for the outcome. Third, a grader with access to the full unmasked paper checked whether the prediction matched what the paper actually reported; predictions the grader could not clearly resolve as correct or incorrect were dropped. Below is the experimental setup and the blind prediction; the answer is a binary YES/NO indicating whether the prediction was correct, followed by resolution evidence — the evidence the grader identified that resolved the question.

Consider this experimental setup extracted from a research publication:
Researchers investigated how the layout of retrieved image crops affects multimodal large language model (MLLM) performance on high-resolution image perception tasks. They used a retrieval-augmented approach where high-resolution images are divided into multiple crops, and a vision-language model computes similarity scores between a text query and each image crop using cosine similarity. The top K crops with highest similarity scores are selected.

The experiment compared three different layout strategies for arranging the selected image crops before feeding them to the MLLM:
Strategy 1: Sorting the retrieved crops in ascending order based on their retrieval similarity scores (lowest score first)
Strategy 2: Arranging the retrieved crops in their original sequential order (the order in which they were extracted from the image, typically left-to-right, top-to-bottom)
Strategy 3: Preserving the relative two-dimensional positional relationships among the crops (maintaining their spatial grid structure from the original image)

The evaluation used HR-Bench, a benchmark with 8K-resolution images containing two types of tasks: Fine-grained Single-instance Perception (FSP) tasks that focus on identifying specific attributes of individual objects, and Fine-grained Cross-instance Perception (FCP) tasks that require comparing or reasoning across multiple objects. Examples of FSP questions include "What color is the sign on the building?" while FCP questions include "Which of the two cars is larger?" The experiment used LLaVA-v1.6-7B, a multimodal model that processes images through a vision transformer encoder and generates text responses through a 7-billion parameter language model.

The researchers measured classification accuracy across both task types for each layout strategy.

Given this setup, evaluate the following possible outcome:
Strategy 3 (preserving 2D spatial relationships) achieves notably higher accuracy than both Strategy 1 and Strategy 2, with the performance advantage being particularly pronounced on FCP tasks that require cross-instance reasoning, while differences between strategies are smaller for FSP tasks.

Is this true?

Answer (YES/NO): NO